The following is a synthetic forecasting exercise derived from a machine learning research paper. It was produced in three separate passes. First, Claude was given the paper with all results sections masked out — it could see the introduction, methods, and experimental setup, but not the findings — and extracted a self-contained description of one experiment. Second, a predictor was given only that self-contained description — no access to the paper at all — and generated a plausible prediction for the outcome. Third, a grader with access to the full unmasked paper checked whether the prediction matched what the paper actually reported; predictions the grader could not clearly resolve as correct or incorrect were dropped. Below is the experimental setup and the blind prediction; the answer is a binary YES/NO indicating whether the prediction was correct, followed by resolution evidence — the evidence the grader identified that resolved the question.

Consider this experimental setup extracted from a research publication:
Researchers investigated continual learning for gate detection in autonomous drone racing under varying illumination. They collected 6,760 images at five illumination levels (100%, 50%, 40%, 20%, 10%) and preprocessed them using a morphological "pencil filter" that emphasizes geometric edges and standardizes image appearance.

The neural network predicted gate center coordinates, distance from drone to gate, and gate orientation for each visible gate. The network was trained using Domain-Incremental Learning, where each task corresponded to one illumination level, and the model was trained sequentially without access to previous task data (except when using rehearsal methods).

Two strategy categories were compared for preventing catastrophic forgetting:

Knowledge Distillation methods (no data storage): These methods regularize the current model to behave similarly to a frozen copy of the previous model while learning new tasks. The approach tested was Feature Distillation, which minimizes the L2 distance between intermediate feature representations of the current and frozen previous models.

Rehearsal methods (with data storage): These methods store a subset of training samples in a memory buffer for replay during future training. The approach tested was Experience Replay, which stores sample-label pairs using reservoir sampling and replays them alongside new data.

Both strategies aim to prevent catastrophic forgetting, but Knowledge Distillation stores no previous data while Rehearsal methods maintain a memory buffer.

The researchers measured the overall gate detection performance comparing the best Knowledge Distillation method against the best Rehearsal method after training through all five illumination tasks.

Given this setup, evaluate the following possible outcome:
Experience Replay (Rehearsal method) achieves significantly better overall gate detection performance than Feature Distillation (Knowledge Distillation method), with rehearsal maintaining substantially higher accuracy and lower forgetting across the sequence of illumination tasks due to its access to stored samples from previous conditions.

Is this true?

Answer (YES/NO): YES